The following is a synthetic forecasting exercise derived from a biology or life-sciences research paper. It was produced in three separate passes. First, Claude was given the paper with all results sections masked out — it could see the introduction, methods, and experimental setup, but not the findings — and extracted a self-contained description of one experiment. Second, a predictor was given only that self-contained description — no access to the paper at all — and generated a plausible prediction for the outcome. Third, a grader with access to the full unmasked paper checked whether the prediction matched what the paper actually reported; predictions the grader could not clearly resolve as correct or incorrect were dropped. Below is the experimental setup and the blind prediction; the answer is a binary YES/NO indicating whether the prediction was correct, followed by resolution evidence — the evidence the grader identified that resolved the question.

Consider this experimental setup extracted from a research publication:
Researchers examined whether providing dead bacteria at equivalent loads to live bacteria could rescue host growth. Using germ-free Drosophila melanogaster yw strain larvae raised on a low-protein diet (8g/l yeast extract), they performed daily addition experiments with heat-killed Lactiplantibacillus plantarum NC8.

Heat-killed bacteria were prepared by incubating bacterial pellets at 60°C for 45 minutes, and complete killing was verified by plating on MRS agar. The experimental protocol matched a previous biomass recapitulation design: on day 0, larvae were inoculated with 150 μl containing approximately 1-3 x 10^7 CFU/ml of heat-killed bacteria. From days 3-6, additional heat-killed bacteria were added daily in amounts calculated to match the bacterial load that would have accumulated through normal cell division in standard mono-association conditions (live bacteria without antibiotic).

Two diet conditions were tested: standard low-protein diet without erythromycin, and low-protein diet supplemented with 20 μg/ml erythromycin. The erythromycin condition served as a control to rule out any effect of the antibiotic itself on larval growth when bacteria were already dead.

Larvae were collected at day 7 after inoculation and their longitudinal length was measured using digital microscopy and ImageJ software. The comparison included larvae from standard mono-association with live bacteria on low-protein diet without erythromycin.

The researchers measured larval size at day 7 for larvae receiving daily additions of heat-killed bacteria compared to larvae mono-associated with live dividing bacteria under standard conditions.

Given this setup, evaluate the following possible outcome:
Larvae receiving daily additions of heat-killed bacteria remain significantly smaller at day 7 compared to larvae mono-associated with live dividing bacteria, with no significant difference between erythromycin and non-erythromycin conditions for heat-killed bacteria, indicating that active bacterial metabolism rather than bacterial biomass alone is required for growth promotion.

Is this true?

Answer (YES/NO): YES